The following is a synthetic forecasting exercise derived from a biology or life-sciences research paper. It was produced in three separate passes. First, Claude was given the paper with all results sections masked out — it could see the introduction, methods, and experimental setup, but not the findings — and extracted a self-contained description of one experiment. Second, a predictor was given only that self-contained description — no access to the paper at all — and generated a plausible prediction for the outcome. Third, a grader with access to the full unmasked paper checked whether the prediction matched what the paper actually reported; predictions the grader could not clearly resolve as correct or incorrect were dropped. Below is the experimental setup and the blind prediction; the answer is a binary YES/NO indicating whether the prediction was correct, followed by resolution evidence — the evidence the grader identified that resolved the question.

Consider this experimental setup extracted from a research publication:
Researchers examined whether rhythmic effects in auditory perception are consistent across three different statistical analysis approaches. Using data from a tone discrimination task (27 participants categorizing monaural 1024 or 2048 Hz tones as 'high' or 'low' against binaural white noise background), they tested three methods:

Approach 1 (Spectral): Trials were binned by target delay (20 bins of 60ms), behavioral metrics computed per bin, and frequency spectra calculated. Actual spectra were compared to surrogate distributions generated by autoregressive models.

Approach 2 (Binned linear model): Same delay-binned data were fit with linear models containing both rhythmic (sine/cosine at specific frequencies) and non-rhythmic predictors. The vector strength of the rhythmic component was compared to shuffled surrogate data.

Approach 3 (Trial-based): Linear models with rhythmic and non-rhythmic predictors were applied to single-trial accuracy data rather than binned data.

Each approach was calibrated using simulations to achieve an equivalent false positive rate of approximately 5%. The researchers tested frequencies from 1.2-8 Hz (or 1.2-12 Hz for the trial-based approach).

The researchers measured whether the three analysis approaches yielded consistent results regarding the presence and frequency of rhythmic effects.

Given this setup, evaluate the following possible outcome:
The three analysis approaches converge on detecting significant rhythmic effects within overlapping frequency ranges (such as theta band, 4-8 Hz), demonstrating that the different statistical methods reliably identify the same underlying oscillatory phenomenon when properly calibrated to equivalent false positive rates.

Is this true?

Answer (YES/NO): NO